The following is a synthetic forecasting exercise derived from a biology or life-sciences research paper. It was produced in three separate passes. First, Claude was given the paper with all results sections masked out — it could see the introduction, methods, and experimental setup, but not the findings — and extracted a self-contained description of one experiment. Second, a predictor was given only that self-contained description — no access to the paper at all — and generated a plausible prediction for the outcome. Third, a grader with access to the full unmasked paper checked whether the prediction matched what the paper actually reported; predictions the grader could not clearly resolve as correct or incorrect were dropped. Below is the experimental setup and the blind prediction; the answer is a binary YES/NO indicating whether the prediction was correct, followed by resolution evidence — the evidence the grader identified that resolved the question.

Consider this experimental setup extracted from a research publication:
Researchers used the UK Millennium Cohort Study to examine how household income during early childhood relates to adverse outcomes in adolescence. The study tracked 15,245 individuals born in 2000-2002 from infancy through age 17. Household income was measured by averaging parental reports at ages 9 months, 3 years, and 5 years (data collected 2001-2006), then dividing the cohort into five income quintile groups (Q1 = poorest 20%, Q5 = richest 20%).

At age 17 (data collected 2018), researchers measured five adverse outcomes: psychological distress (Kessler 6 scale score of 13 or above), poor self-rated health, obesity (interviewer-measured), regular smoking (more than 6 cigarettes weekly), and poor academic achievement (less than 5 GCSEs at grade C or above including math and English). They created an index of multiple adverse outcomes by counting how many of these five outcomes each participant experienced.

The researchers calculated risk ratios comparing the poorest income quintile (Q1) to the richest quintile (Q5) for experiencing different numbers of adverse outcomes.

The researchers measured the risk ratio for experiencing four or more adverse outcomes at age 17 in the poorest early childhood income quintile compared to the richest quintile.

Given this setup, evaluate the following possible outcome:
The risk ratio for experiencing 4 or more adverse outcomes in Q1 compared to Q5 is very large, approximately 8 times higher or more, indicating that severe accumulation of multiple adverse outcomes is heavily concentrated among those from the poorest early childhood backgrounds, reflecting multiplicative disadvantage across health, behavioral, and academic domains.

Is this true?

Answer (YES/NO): YES